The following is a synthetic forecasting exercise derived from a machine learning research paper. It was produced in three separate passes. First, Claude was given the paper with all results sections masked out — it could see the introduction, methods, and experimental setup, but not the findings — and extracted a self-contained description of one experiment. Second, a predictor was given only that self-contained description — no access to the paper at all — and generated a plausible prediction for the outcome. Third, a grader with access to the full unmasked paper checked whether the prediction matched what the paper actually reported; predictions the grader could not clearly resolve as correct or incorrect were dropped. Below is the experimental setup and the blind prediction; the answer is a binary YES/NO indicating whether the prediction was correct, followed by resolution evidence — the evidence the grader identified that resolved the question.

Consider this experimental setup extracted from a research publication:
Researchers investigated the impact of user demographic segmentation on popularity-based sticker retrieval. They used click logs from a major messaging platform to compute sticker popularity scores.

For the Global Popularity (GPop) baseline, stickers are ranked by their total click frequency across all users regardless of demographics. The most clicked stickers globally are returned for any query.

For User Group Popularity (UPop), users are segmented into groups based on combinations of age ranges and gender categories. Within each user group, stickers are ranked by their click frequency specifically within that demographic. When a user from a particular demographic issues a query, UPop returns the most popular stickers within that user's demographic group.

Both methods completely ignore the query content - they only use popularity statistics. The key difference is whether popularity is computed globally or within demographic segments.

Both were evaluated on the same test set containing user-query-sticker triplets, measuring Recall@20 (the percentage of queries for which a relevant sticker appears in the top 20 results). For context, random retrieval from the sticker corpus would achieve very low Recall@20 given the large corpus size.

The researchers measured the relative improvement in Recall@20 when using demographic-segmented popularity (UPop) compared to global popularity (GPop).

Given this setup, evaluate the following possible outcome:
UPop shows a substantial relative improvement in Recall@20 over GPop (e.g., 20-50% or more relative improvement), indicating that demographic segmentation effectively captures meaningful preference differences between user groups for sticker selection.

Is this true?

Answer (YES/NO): YES